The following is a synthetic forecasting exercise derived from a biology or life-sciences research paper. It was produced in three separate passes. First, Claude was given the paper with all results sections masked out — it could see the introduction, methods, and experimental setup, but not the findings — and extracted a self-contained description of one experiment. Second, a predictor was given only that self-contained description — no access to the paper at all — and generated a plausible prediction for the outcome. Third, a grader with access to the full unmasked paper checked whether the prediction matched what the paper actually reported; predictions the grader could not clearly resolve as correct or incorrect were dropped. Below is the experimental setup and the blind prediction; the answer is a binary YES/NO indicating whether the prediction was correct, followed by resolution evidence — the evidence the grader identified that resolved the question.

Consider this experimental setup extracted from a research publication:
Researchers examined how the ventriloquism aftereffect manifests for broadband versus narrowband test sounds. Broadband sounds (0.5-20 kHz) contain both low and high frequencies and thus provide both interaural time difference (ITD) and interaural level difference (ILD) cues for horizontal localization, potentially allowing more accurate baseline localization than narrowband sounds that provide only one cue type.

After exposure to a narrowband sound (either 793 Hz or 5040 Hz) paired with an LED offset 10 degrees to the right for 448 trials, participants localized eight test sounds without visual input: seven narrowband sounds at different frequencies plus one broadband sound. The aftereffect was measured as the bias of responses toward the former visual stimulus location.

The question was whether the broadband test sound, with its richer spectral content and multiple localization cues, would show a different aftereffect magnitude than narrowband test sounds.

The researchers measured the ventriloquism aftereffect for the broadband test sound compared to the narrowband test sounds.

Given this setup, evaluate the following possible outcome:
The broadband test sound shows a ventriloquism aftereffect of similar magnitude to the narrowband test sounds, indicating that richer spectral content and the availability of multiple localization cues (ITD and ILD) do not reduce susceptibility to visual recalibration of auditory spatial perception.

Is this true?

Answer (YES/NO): YES